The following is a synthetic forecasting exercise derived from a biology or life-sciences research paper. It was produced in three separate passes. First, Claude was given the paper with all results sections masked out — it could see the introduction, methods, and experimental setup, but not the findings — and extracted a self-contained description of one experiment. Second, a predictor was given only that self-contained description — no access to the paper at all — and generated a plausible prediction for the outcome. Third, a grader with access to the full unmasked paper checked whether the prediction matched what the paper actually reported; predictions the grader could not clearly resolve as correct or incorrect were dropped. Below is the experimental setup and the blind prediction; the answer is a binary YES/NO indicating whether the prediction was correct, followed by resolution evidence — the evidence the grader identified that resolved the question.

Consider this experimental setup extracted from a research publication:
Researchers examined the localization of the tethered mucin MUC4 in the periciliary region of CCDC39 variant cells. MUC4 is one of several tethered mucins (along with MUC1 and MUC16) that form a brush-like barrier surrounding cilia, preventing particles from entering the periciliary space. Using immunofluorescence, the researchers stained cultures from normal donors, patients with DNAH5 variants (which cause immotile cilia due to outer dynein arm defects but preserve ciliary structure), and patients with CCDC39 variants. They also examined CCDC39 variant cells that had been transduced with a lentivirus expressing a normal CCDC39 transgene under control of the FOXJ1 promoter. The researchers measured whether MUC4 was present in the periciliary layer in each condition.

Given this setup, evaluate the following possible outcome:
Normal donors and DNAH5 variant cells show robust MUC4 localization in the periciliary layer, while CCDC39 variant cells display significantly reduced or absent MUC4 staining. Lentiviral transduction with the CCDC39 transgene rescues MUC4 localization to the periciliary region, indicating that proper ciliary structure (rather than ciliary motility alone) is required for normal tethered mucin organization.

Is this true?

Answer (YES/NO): YES